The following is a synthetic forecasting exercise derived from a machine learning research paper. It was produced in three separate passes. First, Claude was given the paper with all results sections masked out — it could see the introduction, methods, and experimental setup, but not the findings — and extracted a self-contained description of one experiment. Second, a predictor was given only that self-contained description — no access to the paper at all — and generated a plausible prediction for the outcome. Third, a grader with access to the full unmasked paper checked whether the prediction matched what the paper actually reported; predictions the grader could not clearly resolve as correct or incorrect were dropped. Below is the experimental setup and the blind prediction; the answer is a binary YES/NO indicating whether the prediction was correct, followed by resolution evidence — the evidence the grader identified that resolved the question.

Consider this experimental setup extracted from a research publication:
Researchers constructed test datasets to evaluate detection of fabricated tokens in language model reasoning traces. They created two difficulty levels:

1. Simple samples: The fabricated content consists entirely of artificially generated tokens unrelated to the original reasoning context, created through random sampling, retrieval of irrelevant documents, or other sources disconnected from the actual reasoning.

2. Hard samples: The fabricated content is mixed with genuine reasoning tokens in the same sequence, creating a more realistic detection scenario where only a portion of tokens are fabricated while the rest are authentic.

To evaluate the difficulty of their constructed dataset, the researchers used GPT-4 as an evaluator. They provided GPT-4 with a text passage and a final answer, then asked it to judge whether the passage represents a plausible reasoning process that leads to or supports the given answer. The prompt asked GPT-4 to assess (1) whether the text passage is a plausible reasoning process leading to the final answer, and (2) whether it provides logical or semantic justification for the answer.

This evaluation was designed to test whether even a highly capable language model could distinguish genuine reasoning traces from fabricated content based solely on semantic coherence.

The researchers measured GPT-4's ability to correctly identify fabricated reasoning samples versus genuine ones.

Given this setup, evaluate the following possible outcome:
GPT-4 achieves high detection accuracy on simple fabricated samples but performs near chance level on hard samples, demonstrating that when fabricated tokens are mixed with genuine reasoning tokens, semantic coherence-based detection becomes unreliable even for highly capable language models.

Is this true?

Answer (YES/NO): NO